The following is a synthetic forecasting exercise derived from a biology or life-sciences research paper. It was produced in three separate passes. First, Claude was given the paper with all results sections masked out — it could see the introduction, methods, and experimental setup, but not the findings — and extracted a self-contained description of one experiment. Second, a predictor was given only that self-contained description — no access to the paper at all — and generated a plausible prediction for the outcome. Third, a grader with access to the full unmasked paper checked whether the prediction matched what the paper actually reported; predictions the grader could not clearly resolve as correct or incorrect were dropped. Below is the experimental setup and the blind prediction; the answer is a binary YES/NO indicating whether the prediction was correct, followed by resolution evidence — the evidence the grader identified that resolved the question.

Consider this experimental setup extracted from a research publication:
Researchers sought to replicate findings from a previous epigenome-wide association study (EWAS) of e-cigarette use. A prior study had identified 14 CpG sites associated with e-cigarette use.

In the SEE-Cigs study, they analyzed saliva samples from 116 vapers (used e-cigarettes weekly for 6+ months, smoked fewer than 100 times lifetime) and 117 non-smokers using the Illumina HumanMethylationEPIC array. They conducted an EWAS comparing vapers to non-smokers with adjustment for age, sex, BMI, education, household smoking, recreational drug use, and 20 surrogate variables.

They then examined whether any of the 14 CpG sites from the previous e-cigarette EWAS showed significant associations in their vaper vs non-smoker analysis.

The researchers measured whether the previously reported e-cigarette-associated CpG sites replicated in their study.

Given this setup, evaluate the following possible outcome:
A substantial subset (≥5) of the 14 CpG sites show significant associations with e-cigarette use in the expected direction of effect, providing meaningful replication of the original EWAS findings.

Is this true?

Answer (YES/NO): NO